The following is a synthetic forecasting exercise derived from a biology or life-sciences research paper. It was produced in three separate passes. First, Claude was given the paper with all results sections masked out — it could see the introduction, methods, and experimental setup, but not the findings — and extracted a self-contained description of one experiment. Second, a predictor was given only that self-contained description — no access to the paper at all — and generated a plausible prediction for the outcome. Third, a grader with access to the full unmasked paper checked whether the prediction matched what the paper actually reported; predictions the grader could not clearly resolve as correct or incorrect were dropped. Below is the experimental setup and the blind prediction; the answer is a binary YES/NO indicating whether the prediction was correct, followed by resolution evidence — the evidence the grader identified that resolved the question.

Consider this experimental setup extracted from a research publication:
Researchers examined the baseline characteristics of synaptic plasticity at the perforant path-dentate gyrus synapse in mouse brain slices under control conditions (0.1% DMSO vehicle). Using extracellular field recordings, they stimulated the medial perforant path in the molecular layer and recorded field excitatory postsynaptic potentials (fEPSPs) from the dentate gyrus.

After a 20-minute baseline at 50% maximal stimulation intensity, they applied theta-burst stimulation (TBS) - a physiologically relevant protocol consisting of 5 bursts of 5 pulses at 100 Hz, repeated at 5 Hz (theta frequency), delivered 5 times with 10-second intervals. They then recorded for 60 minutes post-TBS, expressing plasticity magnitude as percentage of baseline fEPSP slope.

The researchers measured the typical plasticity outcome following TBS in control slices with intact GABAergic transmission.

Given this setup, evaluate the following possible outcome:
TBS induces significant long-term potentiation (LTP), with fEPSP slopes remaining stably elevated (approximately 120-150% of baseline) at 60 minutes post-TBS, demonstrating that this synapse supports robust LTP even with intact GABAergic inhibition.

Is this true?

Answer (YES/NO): NO